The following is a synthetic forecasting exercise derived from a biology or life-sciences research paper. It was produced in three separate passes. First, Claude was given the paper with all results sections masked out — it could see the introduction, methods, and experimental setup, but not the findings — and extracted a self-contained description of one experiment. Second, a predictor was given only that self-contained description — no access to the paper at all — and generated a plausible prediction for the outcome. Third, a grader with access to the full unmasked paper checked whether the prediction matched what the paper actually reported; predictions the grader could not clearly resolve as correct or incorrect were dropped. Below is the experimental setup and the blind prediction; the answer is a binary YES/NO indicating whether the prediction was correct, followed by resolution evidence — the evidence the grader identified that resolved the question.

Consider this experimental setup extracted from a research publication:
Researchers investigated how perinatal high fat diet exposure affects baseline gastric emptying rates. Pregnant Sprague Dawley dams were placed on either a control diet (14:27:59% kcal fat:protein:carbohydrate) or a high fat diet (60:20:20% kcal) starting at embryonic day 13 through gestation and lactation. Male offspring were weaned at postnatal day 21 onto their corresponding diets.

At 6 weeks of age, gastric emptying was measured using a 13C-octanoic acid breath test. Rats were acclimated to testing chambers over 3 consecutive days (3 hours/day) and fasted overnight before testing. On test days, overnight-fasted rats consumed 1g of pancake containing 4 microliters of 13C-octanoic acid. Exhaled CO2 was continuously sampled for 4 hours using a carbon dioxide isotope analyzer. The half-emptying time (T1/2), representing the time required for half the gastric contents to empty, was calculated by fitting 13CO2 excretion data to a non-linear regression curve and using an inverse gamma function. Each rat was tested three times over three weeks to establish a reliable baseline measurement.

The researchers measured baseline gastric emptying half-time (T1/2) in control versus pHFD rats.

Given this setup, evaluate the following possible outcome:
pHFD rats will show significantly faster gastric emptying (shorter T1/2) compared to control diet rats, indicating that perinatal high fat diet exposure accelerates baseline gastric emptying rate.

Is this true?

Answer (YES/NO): NO